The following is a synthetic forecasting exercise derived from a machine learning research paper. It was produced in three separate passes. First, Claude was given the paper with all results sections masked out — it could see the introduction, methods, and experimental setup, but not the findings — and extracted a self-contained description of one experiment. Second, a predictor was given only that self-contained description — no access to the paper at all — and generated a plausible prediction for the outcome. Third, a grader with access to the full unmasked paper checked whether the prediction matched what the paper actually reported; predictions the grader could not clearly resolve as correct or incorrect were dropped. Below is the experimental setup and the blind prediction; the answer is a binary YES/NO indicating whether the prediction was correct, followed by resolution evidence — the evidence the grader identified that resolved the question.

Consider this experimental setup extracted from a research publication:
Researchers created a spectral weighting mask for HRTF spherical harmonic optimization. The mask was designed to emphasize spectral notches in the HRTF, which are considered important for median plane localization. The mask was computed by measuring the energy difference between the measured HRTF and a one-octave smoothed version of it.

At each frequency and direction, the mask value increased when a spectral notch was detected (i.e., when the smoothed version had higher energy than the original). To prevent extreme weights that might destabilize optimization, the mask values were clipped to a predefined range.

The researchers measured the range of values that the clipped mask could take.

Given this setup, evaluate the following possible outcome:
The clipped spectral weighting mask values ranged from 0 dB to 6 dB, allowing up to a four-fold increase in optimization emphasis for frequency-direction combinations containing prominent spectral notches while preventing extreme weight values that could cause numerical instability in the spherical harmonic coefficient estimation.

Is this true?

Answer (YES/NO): NO